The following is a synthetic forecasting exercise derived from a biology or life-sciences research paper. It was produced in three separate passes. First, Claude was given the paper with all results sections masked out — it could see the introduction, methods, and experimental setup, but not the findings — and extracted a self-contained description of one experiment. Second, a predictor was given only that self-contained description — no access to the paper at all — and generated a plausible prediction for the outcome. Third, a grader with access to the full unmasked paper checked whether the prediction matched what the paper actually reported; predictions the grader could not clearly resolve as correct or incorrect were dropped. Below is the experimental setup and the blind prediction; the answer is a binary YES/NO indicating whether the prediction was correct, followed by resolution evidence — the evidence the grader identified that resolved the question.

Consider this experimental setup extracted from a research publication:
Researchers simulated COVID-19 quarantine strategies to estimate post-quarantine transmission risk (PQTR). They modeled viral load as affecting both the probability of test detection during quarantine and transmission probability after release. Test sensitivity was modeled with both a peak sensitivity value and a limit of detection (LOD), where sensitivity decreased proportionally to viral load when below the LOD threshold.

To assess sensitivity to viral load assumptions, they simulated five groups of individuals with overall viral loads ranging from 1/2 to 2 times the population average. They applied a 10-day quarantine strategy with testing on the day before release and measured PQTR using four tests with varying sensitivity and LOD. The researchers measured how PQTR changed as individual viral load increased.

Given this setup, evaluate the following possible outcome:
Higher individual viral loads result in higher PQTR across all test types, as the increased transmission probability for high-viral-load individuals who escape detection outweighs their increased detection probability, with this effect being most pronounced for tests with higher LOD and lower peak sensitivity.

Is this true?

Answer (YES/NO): YES